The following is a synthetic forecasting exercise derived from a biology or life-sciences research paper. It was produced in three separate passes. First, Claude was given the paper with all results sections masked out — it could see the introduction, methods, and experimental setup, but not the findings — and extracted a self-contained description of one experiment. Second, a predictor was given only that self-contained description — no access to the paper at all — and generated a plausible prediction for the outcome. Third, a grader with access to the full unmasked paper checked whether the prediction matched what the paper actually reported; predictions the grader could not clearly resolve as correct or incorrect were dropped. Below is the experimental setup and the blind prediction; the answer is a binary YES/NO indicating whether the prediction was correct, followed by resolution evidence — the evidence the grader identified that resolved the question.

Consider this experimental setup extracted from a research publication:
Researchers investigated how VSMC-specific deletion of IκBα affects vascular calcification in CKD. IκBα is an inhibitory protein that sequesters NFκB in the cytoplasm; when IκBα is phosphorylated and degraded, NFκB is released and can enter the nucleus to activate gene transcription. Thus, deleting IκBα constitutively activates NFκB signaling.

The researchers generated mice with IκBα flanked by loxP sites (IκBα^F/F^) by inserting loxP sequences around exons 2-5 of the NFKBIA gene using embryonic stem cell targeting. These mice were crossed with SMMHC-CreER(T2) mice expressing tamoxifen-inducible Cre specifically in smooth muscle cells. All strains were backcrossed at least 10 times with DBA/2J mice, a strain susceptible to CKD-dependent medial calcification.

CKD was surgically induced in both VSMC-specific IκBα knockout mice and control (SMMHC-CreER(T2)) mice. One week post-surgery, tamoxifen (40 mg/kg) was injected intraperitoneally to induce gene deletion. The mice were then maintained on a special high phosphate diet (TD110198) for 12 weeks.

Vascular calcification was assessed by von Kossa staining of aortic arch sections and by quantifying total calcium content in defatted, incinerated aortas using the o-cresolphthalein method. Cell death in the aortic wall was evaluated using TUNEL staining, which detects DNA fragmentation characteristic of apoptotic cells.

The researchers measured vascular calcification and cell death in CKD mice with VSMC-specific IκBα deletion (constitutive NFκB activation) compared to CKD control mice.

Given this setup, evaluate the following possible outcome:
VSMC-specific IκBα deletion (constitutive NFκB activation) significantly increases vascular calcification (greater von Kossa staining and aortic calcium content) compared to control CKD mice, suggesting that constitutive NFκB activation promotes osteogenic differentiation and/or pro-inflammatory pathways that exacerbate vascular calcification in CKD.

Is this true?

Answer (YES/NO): NO